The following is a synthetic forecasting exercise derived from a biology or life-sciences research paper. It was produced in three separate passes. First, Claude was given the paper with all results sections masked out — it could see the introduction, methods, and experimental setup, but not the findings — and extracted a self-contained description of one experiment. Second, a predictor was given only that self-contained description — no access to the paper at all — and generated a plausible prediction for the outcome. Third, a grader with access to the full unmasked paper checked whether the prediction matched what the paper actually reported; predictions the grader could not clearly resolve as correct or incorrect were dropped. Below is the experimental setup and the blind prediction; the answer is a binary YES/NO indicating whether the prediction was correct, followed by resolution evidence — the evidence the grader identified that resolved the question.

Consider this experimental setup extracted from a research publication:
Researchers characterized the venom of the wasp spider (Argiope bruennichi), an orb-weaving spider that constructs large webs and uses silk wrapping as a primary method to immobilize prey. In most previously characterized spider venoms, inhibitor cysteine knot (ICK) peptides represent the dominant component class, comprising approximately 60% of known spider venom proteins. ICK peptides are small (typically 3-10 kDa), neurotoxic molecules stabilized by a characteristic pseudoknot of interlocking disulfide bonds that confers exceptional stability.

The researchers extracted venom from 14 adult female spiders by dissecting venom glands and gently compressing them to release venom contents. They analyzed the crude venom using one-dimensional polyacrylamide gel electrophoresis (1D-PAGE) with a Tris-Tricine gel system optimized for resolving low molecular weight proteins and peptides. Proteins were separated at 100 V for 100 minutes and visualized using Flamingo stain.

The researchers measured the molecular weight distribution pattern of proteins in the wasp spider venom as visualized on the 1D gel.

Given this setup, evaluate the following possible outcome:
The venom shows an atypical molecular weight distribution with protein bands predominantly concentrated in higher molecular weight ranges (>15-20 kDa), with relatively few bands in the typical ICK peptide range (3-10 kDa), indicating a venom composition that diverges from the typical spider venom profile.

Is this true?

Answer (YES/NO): YES